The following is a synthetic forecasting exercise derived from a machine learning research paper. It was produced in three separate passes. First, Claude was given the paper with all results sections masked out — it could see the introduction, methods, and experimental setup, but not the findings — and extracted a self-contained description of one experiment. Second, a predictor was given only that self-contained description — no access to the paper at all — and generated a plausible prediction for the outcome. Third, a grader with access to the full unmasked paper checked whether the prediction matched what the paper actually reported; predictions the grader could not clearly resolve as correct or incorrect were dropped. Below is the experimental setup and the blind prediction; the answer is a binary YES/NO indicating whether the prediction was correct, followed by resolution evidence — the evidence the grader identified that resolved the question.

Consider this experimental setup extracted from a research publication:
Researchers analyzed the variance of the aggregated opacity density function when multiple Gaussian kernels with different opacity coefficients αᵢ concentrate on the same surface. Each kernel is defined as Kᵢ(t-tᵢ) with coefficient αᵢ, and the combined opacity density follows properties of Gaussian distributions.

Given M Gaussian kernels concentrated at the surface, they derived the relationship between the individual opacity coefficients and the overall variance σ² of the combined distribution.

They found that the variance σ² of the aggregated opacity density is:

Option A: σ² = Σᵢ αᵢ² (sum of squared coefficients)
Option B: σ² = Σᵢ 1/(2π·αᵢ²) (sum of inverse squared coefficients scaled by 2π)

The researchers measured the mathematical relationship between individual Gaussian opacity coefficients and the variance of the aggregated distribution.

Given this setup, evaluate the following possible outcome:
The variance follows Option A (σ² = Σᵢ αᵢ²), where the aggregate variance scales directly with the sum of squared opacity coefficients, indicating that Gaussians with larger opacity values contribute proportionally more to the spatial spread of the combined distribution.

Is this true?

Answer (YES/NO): NO